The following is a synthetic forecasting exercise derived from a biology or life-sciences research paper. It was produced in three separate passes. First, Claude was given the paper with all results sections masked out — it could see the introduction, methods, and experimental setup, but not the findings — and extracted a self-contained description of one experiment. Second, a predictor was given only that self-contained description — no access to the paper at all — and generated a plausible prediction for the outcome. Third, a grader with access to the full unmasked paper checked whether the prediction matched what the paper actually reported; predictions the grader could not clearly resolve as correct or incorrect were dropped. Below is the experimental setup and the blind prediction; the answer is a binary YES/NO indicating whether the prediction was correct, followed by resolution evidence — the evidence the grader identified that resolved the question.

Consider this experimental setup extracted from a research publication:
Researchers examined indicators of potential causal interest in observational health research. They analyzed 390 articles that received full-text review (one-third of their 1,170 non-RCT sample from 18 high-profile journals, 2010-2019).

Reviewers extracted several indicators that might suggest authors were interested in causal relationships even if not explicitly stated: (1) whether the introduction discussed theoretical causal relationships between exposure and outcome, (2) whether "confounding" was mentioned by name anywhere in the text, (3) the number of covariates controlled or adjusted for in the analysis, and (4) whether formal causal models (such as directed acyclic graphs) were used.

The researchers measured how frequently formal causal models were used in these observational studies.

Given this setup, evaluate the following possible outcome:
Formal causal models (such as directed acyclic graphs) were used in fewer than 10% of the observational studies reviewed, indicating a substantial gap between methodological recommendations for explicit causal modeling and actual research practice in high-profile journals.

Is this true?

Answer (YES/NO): YES